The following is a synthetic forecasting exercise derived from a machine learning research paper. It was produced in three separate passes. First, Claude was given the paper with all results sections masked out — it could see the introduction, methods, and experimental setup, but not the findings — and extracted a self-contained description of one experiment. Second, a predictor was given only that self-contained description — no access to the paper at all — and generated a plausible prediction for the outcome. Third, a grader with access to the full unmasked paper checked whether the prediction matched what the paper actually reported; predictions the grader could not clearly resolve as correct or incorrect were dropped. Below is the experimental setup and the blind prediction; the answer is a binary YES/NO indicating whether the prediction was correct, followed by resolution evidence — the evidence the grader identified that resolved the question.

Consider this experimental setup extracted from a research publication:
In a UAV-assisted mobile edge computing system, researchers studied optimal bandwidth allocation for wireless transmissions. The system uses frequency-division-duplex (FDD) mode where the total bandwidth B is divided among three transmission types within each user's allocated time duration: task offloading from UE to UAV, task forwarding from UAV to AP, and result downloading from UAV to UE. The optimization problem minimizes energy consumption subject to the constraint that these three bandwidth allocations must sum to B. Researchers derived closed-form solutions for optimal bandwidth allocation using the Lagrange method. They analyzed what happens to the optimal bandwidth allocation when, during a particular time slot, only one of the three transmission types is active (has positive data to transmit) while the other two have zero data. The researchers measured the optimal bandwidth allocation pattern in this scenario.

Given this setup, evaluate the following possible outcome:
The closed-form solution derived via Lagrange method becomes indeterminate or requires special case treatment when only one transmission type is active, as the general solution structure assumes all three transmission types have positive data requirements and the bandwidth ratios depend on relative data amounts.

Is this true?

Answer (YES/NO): NO